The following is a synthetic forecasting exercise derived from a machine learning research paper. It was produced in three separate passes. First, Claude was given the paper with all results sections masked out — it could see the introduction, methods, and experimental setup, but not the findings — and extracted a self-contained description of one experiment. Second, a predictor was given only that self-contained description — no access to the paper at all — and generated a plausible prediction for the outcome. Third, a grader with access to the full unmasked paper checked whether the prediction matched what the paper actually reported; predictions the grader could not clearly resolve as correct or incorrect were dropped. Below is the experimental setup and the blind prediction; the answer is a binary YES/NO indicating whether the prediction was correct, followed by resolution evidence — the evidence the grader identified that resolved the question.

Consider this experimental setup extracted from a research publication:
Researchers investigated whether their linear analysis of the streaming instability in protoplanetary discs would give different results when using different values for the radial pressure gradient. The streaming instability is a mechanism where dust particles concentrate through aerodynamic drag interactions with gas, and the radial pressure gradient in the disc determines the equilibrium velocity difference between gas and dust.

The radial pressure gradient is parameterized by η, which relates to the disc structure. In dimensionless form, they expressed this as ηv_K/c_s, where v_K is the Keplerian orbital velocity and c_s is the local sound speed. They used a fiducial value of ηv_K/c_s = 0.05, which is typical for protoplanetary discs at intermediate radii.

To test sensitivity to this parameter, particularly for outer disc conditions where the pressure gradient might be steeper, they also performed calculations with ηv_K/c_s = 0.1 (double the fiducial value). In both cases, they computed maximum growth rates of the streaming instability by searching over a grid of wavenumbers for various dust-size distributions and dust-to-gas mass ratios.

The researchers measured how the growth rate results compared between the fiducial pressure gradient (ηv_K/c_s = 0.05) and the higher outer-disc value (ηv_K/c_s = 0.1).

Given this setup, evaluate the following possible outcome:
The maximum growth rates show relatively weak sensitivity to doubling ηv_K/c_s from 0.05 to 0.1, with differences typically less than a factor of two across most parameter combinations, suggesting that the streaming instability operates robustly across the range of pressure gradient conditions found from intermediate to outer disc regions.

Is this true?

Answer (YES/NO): YES